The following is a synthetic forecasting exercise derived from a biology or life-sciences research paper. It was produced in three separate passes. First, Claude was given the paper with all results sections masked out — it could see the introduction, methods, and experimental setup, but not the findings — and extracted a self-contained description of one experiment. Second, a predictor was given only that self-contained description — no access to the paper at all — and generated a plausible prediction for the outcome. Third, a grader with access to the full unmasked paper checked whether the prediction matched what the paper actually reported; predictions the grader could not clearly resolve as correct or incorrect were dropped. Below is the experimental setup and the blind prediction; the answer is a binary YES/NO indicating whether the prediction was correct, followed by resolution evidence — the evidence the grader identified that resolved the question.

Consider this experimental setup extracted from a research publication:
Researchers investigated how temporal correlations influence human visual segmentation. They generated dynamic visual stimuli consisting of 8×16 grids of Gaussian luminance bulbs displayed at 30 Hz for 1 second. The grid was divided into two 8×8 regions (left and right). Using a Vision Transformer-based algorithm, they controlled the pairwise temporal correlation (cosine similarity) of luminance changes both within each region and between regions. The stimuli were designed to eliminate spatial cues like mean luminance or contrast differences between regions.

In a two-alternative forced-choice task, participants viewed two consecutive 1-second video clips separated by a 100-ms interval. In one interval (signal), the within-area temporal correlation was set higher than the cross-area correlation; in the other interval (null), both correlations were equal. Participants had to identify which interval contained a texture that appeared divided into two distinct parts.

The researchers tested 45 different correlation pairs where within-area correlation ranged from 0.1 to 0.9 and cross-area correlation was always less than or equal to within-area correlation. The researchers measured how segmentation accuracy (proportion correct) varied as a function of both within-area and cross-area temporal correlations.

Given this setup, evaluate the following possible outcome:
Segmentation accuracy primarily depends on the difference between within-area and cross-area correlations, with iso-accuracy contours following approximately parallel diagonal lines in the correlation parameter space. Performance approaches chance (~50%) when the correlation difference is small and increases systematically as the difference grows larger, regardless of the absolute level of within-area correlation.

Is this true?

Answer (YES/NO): NO